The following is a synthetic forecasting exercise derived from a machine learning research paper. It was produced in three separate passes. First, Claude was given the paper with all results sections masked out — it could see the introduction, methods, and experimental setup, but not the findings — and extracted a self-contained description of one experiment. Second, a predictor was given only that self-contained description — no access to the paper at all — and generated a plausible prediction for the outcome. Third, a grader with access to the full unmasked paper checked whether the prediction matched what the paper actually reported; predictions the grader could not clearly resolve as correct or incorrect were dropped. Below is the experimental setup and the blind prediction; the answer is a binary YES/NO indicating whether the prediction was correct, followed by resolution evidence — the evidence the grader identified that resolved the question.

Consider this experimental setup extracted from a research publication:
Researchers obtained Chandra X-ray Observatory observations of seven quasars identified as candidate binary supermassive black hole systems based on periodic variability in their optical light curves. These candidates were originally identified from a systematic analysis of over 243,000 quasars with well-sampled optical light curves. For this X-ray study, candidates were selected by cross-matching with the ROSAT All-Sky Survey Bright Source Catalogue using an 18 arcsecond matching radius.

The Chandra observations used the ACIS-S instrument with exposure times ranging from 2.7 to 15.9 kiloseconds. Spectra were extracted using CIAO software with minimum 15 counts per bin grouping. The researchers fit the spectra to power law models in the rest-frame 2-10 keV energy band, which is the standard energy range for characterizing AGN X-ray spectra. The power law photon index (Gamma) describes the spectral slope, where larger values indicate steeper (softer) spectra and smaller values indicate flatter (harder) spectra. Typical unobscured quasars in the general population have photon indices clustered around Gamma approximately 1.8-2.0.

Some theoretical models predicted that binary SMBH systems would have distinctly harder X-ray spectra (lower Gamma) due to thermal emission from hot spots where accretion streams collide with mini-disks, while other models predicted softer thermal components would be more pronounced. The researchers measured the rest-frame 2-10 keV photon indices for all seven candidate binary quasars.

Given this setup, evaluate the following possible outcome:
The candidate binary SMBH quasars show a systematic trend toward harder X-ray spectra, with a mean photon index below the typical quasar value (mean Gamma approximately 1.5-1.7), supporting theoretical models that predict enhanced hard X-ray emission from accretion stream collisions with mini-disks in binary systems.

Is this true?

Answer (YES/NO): NO